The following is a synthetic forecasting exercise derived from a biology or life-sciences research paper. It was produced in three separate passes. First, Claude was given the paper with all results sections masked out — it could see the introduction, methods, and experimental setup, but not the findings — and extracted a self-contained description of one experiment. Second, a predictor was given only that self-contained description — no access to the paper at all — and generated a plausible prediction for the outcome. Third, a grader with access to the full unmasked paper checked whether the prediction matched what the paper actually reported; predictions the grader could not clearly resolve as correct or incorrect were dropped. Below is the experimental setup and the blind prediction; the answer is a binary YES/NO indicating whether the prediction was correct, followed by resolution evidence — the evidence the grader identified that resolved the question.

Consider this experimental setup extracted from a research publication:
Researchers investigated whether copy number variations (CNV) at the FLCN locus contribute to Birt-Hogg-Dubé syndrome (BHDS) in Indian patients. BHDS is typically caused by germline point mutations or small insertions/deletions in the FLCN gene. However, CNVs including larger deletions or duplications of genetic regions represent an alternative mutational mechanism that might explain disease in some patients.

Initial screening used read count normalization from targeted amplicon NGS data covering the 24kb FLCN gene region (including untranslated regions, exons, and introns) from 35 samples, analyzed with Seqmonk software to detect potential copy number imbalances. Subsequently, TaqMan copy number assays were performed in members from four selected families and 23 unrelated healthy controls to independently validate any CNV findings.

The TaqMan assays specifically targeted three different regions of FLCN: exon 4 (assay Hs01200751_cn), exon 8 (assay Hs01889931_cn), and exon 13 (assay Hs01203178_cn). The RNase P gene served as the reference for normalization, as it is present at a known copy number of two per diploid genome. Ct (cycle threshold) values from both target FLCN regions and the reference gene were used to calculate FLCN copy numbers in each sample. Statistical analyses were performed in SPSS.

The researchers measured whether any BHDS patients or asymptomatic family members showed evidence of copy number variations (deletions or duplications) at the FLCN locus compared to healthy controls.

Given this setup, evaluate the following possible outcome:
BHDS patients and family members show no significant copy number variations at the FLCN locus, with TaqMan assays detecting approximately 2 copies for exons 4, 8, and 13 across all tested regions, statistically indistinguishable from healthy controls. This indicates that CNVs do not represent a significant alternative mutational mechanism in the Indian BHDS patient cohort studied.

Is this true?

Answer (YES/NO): NO